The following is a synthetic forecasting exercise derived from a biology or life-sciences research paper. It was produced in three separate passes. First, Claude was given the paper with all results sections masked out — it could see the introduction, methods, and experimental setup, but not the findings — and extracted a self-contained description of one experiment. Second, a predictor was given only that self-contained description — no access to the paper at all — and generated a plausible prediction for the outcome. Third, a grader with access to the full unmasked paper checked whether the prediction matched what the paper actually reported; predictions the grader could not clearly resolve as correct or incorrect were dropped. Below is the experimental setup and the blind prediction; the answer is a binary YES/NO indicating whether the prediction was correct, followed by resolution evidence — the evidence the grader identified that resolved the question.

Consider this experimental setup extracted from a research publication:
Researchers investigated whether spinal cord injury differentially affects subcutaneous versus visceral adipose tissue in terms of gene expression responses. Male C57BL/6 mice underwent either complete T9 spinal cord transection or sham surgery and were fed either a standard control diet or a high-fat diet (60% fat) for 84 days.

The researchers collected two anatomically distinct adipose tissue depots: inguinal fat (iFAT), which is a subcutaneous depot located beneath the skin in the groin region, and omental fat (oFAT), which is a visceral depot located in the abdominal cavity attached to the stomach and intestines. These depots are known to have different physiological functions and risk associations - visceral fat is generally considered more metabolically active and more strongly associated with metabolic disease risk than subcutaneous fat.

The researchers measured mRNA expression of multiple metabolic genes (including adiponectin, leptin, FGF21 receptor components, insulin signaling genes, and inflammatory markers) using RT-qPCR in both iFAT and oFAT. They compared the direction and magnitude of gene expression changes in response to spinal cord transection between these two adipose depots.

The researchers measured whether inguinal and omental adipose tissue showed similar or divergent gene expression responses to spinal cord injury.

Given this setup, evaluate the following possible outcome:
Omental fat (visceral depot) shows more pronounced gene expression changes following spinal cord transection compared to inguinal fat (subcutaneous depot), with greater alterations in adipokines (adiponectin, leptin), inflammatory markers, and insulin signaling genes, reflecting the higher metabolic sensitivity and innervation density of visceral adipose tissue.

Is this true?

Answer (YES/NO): NO